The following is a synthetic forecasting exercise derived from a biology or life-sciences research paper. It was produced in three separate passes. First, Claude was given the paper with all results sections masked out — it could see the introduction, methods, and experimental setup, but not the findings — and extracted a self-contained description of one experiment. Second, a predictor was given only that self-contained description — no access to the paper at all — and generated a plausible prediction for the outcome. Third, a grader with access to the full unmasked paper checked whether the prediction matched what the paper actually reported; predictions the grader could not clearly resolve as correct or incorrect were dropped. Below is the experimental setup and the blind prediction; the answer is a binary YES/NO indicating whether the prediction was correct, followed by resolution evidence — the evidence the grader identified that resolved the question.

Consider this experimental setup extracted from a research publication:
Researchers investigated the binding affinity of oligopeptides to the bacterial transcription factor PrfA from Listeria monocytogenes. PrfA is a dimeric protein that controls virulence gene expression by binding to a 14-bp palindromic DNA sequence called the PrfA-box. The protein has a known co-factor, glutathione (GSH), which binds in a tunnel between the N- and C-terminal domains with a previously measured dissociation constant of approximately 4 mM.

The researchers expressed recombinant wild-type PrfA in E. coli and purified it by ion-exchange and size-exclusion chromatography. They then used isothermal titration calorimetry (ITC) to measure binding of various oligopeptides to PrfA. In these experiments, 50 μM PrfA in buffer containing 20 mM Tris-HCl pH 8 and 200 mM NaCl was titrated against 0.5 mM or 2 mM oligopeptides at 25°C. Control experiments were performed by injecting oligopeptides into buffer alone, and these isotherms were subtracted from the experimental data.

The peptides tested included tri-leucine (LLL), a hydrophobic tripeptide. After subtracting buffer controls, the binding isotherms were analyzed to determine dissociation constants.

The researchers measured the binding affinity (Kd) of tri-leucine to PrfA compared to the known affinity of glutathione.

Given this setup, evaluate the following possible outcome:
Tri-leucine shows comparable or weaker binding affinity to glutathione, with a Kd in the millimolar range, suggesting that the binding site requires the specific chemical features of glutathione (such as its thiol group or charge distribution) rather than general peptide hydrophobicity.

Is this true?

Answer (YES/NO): NO